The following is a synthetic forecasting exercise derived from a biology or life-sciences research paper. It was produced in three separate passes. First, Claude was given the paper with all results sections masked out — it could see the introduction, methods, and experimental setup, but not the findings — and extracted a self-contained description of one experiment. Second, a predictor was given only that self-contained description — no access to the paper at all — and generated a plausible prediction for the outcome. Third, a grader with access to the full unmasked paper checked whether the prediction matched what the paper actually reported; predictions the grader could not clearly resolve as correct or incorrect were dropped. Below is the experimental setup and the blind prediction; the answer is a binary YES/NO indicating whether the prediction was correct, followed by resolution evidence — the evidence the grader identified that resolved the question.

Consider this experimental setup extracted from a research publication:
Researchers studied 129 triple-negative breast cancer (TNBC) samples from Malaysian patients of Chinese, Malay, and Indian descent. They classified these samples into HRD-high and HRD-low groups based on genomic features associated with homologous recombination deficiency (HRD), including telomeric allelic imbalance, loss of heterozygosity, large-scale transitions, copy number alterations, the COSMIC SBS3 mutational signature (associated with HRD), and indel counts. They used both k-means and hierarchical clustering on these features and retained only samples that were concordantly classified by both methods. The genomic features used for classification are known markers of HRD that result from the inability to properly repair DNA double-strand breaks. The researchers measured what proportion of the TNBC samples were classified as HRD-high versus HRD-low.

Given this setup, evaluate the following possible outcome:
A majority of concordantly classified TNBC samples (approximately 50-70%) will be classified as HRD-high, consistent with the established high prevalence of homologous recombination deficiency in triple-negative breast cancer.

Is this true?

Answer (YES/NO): NO